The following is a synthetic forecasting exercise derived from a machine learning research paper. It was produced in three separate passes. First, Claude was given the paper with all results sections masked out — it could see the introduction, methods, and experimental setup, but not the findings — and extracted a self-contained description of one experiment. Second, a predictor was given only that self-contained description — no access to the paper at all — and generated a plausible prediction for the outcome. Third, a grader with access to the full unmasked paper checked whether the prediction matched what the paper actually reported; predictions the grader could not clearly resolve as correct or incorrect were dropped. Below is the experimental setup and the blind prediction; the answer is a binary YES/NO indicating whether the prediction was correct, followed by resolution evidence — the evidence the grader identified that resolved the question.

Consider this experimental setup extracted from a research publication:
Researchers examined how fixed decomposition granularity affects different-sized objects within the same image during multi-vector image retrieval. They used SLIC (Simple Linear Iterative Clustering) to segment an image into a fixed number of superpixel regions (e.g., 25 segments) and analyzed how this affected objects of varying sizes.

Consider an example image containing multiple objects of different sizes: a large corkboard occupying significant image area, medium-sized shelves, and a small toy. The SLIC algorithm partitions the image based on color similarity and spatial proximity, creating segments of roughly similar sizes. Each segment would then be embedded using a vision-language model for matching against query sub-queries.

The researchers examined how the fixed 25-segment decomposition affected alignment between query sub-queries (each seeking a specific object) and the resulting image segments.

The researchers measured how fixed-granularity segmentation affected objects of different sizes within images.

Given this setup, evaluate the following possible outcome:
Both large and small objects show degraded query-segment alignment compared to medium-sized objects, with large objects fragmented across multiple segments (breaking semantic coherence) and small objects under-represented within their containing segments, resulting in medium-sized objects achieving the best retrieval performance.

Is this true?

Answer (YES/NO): NO